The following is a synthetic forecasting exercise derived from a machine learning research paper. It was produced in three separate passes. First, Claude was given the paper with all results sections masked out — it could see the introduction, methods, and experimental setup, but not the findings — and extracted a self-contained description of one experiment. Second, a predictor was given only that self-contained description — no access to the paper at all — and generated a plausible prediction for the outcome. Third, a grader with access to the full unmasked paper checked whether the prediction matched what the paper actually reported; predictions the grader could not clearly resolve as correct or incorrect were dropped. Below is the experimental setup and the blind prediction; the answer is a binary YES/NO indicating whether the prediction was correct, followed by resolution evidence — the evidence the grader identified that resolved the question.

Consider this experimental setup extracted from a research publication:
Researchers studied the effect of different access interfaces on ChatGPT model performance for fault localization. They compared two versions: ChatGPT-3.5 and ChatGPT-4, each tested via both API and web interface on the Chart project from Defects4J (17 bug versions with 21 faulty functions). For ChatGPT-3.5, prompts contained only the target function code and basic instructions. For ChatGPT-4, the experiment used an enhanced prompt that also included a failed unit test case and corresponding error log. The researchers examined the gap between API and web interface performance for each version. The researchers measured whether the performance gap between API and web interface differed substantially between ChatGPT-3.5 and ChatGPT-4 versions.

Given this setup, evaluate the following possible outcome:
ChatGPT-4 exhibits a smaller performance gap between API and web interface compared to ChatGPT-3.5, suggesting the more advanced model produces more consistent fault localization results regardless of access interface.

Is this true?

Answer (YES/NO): NO